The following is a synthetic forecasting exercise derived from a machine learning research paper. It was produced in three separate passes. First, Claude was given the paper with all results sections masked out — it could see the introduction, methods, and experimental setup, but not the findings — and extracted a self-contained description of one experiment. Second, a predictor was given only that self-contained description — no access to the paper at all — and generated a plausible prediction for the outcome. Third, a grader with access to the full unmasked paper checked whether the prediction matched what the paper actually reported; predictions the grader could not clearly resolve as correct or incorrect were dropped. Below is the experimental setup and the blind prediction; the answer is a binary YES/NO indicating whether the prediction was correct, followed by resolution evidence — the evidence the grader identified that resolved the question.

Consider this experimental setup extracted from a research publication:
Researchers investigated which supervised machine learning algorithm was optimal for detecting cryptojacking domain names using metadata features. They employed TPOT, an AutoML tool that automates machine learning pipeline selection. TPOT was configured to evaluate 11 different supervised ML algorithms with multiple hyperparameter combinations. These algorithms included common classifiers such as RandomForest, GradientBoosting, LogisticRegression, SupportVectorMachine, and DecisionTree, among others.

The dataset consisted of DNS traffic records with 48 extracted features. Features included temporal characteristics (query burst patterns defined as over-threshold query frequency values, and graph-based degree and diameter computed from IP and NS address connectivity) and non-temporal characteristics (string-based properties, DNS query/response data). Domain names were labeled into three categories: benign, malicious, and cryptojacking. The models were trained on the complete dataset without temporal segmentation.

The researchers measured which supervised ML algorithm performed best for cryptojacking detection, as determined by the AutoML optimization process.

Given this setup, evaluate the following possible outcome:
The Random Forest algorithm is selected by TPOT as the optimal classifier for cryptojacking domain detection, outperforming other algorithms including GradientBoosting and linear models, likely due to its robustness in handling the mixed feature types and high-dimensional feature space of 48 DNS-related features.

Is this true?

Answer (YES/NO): NO